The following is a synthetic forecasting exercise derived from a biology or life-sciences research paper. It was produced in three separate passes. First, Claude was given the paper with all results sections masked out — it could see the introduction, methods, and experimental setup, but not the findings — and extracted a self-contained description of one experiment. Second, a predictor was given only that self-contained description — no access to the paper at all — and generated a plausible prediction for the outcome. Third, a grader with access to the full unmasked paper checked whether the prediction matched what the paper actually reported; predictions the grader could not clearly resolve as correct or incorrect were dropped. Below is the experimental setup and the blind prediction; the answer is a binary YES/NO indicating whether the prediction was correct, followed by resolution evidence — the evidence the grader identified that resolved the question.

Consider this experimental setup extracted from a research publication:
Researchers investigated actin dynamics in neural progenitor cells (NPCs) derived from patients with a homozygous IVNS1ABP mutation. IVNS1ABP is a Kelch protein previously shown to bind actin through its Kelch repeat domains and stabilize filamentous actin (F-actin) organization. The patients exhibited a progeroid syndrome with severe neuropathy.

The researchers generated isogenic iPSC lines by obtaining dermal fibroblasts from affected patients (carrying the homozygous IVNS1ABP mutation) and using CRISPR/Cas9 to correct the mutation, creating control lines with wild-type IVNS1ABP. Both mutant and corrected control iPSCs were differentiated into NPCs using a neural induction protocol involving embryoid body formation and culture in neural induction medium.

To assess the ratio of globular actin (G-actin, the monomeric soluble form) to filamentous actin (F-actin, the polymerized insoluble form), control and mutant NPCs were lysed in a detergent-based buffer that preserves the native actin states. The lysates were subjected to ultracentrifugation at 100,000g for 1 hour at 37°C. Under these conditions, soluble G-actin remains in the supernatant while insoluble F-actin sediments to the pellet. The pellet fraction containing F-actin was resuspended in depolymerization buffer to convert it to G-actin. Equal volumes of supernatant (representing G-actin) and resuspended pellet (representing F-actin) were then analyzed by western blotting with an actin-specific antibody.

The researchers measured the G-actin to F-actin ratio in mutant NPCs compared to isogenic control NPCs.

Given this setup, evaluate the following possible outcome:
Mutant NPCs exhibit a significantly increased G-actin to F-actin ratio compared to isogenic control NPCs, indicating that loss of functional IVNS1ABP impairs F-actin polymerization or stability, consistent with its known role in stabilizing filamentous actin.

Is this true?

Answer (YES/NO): YES